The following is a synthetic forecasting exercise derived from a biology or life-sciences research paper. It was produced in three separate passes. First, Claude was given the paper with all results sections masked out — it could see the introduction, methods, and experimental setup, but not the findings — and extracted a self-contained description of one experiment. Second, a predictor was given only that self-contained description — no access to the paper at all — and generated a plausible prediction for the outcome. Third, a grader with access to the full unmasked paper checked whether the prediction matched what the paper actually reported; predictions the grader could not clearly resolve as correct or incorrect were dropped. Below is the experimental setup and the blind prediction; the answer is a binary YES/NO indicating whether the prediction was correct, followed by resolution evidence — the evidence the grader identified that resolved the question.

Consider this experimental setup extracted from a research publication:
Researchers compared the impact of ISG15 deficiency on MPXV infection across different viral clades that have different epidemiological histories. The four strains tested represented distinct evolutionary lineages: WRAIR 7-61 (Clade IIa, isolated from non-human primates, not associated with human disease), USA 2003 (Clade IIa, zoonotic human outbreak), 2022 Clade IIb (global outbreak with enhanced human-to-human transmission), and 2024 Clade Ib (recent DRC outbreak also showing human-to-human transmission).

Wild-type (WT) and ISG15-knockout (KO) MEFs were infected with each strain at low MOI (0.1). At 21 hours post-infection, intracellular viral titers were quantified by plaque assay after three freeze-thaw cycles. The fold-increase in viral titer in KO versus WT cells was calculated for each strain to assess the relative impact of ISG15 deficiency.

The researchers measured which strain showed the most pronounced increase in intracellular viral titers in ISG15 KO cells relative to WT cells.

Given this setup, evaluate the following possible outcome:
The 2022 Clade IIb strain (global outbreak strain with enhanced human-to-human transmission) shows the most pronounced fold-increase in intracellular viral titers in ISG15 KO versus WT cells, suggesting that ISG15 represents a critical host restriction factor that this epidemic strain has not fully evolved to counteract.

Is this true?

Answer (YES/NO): NO